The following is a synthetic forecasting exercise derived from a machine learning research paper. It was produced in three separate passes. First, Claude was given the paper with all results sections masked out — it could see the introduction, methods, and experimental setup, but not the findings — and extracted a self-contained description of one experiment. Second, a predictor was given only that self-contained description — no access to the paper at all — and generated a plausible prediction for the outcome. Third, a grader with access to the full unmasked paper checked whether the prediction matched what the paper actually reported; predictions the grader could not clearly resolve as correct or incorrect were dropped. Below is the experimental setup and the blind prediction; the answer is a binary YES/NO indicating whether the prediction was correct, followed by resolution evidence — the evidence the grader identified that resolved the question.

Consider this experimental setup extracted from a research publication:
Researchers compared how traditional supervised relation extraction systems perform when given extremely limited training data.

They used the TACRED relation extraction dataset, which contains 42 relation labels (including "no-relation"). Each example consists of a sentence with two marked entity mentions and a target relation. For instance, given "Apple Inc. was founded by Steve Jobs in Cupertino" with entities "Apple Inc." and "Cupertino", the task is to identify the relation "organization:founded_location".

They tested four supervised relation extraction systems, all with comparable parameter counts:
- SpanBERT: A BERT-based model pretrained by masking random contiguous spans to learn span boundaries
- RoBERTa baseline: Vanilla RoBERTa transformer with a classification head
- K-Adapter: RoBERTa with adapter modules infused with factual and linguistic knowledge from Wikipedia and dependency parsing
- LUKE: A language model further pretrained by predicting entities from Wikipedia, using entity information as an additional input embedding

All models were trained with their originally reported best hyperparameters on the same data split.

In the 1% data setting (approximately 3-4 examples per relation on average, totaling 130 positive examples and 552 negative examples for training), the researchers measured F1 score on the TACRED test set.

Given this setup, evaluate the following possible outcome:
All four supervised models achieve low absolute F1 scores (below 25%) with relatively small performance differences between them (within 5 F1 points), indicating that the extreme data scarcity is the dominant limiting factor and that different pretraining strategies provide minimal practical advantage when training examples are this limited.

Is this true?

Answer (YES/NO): NO